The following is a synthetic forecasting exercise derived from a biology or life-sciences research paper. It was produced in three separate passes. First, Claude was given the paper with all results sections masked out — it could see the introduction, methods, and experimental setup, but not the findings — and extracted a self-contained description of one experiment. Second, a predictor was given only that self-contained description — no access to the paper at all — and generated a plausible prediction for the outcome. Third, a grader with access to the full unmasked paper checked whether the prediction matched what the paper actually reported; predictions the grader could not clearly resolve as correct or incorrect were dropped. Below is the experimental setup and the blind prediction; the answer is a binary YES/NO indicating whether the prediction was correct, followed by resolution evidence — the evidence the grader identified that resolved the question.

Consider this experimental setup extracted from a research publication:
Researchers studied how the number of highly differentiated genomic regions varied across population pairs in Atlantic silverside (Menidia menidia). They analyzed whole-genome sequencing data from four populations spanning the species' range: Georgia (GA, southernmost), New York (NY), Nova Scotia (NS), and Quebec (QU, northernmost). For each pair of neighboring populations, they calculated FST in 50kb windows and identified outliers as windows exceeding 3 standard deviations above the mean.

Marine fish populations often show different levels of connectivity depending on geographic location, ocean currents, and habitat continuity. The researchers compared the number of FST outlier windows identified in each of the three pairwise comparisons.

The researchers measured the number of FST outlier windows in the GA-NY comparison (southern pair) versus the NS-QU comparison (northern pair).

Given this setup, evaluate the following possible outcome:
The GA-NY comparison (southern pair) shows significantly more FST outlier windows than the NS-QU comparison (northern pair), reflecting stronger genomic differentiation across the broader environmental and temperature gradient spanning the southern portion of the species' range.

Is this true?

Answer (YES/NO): YES